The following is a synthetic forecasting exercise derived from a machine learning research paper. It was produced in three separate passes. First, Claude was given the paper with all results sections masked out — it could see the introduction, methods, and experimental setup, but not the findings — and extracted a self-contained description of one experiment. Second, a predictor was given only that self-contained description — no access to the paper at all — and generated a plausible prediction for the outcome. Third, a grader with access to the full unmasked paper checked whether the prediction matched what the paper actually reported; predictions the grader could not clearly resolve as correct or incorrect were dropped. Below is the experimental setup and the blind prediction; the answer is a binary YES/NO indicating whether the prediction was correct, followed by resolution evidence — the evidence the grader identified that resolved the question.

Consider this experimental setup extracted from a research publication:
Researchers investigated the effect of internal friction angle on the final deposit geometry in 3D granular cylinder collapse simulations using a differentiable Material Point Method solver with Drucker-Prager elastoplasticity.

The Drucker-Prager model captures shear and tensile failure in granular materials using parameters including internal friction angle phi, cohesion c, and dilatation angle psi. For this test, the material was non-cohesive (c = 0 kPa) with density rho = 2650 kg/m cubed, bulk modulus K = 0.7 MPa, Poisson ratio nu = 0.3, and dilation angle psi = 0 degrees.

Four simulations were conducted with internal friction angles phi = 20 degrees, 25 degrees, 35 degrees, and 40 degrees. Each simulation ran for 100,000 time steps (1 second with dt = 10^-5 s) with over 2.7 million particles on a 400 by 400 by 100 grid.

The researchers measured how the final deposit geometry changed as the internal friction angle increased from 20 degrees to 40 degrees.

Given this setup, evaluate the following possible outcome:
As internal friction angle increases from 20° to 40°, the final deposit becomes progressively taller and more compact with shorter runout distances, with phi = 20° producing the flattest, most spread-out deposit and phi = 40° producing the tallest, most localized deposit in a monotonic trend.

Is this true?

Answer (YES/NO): YES